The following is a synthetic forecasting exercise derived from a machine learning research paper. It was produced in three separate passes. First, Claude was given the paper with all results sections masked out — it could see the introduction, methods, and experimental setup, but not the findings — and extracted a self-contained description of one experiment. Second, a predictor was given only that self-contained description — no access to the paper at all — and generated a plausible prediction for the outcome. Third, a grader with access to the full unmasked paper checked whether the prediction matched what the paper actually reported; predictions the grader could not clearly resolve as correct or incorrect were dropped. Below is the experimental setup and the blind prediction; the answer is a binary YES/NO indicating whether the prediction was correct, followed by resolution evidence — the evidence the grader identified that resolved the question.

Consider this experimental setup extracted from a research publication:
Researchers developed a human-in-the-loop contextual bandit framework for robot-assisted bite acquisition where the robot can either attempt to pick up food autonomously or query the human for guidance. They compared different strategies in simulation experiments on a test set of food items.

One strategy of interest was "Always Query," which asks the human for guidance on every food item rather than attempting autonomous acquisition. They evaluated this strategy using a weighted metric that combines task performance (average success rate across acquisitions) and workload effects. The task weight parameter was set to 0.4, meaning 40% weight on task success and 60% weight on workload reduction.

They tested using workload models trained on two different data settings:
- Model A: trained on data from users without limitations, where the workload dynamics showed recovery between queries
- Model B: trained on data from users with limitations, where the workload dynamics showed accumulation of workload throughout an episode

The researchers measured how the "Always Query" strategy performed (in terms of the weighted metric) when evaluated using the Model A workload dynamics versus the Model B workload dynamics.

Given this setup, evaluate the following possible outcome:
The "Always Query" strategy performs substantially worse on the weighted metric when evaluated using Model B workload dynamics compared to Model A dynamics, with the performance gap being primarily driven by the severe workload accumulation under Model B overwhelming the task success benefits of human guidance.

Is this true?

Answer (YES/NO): YES